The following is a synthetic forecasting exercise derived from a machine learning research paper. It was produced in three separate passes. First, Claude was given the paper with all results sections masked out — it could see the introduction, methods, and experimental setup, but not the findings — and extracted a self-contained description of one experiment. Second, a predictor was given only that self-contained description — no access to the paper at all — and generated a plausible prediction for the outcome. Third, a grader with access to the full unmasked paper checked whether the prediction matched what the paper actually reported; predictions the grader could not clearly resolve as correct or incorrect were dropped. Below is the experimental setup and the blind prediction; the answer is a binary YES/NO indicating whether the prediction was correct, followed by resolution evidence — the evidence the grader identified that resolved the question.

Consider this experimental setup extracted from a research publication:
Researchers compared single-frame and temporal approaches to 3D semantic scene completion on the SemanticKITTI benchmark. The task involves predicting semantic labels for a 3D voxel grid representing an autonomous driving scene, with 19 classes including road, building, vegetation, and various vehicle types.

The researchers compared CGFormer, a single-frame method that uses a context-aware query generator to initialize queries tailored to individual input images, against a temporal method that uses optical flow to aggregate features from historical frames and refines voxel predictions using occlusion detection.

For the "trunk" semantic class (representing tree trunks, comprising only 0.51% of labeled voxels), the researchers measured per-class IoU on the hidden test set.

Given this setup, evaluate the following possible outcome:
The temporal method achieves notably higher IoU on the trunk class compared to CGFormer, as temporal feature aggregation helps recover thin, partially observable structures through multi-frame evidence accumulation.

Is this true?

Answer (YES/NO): NO